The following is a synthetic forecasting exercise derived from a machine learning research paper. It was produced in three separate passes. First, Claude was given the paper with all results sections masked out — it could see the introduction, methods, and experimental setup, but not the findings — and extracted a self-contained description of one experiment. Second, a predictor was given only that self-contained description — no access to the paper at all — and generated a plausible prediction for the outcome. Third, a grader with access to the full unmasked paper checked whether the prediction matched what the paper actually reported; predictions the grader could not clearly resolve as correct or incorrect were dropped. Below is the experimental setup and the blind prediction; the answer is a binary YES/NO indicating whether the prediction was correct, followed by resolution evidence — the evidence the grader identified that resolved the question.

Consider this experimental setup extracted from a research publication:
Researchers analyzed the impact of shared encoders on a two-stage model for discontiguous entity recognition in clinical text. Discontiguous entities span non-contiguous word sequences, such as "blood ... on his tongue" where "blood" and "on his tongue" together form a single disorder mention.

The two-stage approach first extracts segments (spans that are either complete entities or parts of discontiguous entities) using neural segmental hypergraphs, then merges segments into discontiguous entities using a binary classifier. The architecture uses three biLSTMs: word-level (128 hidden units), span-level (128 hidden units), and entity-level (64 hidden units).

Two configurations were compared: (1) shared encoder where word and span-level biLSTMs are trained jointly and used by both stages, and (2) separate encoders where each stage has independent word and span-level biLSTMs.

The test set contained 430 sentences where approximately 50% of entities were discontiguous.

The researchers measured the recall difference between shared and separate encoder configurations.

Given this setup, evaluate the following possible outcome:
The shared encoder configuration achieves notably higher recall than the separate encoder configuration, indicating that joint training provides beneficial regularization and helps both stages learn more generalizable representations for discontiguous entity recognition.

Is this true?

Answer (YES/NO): YES